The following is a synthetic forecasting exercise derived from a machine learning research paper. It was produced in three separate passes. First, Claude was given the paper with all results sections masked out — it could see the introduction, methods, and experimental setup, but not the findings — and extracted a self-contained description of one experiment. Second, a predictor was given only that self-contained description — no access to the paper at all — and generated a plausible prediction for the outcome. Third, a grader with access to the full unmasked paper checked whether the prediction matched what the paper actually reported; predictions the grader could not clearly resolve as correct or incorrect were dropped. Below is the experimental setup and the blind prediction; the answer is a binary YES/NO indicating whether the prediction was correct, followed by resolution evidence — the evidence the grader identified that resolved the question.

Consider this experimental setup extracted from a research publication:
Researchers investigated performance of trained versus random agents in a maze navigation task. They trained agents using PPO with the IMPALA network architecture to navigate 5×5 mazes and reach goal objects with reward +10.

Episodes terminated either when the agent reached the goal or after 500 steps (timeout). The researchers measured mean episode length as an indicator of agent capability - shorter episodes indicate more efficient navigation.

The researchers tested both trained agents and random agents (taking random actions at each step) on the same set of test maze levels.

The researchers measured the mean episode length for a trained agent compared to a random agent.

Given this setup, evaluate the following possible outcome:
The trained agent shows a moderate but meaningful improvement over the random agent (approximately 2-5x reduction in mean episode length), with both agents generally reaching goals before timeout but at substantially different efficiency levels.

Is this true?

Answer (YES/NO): NO